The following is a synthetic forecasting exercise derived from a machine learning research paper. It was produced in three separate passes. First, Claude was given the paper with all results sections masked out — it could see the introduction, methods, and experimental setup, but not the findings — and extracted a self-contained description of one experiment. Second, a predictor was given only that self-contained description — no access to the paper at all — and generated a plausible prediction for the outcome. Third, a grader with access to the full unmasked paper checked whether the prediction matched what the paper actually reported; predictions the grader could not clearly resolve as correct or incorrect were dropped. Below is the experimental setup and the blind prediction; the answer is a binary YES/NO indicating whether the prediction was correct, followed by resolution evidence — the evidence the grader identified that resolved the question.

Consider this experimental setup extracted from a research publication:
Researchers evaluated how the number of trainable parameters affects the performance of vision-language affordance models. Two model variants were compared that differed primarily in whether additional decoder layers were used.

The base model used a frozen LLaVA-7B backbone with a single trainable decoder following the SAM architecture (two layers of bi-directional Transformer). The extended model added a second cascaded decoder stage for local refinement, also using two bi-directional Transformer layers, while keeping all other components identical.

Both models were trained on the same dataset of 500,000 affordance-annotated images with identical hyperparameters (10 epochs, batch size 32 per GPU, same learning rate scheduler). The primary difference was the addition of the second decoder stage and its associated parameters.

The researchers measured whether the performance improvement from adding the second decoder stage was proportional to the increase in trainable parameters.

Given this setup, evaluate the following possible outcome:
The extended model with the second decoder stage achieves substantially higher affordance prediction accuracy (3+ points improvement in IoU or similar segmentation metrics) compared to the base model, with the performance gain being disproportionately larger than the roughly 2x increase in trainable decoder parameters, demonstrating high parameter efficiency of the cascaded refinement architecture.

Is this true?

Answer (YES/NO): NO